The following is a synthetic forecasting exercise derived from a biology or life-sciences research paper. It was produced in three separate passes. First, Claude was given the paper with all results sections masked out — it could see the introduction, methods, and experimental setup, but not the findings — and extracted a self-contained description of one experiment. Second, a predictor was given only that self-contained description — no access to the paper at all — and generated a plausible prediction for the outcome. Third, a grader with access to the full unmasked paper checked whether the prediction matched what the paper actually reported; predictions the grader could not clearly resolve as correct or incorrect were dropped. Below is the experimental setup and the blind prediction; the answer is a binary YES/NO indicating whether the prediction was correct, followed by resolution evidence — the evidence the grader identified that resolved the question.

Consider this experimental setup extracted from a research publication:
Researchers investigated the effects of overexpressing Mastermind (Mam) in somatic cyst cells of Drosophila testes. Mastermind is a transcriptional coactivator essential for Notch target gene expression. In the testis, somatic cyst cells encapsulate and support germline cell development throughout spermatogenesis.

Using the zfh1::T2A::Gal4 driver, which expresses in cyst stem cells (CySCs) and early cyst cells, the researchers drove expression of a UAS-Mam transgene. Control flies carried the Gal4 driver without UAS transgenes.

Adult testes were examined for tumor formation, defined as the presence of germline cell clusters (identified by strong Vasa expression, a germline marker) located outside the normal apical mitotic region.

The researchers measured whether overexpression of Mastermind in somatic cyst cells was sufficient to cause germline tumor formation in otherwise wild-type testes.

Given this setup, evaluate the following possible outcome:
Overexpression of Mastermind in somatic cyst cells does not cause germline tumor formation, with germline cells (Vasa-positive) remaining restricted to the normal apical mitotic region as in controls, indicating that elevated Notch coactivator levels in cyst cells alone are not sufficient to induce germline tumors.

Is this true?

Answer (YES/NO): NO